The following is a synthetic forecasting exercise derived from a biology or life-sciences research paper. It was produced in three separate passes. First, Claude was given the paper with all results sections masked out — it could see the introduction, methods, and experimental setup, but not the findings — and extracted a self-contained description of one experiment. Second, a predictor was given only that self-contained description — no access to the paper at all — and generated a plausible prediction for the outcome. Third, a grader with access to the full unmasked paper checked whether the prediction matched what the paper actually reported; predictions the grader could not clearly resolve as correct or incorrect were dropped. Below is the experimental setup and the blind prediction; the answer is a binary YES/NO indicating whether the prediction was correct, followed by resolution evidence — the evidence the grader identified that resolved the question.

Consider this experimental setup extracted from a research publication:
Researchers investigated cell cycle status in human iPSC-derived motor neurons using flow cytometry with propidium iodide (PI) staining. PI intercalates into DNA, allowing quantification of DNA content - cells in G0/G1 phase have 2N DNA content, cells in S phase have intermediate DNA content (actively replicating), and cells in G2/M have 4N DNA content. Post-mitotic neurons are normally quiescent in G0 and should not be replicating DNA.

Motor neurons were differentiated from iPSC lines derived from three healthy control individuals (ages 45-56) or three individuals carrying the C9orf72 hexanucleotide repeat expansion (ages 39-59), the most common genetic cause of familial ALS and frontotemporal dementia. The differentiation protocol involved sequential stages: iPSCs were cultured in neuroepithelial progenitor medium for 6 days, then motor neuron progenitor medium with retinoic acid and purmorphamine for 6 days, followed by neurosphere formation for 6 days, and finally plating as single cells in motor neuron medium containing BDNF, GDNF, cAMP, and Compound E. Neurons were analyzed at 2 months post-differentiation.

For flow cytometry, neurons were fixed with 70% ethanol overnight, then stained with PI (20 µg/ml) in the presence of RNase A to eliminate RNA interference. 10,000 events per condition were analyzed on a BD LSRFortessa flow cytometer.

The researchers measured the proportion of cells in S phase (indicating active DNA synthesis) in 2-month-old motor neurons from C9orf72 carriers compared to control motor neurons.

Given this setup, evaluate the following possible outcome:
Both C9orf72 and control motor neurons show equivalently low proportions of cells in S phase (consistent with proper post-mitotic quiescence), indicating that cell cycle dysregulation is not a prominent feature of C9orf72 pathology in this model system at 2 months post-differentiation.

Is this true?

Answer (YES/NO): NO